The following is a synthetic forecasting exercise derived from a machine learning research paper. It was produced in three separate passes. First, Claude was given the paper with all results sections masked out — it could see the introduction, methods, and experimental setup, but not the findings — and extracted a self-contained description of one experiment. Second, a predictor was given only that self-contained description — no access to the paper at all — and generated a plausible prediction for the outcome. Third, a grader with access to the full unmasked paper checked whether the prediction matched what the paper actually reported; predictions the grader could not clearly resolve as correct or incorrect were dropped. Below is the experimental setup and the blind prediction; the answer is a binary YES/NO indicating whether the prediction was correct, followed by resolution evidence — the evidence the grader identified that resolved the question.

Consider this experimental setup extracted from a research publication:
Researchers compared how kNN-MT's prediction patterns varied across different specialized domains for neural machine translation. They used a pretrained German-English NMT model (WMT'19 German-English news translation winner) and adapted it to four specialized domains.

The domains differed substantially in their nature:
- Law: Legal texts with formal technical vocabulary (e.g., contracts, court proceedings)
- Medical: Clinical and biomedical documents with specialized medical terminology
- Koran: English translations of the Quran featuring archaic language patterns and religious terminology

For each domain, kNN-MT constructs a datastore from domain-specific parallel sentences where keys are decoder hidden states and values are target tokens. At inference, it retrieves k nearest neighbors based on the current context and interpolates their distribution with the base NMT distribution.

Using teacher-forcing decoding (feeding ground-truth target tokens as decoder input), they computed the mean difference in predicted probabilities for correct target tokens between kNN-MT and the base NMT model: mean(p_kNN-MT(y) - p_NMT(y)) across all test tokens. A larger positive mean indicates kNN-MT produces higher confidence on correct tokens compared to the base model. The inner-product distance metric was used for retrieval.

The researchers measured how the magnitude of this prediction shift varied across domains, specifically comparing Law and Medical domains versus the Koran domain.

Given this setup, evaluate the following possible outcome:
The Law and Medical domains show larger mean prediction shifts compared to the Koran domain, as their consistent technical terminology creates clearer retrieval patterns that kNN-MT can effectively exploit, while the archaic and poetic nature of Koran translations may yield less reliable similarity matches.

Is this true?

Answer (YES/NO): YES